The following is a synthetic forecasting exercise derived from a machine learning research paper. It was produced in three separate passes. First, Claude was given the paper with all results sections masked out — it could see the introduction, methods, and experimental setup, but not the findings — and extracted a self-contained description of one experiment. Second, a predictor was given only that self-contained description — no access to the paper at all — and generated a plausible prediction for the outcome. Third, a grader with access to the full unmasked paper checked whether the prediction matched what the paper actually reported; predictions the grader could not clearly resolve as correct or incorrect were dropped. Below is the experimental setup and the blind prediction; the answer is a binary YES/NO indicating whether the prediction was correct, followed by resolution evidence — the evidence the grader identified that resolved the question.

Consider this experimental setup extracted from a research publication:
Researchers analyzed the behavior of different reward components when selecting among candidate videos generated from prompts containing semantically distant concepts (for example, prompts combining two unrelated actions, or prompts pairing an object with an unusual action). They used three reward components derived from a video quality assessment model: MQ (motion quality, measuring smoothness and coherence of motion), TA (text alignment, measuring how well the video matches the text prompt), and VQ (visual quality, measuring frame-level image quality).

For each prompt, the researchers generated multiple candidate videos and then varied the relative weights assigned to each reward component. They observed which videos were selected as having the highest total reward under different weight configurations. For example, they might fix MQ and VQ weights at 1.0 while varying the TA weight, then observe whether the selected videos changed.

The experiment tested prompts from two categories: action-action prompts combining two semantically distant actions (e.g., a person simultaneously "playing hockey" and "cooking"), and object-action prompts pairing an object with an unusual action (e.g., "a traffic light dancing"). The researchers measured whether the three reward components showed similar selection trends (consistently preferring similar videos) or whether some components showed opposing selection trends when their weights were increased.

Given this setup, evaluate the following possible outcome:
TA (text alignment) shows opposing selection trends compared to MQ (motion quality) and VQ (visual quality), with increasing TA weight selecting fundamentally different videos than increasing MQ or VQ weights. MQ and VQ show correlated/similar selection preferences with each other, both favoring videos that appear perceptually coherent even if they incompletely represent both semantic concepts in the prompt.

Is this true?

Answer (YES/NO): YES